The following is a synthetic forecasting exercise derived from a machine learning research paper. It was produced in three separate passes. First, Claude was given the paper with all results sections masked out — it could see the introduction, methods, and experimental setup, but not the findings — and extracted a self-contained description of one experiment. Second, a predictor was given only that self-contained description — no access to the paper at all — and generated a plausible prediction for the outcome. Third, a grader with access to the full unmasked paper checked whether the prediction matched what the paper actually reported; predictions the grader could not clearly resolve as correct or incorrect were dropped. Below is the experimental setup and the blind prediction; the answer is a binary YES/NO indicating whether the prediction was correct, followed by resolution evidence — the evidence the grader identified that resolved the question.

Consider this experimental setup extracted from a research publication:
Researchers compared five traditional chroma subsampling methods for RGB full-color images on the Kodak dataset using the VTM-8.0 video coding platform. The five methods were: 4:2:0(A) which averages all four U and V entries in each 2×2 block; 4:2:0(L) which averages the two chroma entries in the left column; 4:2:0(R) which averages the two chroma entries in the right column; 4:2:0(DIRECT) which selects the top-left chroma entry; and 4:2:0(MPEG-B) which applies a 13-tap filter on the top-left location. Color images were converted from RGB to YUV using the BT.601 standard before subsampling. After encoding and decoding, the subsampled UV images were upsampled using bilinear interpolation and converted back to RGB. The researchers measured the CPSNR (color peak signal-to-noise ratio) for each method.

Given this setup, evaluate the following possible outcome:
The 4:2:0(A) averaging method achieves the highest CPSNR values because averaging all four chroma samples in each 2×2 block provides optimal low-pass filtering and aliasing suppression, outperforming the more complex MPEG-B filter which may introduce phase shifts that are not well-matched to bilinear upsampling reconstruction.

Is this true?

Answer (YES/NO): NO